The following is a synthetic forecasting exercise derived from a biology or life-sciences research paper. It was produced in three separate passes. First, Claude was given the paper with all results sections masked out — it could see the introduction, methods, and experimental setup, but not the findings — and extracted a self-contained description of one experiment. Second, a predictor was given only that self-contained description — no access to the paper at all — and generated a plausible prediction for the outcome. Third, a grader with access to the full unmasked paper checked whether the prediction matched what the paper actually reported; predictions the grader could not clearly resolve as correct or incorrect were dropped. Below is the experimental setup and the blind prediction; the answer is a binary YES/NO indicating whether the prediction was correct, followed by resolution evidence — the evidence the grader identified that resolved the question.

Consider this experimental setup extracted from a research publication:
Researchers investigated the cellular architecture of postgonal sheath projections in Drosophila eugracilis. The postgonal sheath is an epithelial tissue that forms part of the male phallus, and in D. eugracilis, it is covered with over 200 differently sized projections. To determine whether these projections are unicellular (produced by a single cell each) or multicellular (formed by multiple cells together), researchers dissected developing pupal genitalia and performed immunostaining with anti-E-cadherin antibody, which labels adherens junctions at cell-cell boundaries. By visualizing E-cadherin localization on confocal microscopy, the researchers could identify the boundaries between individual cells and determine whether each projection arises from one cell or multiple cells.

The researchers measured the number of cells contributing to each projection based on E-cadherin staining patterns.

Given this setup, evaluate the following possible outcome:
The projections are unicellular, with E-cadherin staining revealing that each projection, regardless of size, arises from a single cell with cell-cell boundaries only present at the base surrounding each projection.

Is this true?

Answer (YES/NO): YES